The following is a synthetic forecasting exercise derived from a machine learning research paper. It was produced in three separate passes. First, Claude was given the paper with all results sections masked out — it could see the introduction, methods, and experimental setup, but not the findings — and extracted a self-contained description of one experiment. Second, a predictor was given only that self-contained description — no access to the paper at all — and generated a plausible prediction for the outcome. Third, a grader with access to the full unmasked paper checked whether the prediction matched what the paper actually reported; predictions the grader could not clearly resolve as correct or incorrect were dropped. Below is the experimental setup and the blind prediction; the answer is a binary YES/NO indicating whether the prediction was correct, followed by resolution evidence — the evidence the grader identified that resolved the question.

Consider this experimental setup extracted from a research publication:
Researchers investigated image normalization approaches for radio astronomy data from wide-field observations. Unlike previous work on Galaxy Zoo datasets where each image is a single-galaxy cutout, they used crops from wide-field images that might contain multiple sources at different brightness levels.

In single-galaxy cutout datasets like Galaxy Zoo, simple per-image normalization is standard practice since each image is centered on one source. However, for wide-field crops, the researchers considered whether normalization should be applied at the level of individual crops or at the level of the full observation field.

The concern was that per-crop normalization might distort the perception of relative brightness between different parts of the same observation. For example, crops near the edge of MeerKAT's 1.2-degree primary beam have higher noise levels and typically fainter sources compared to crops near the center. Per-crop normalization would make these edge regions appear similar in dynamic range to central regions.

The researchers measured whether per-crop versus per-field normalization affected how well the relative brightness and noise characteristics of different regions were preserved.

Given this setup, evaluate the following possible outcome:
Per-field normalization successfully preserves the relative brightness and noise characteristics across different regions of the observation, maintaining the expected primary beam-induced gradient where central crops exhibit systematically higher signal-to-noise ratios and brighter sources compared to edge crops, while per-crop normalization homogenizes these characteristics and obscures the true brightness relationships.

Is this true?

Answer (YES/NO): YES